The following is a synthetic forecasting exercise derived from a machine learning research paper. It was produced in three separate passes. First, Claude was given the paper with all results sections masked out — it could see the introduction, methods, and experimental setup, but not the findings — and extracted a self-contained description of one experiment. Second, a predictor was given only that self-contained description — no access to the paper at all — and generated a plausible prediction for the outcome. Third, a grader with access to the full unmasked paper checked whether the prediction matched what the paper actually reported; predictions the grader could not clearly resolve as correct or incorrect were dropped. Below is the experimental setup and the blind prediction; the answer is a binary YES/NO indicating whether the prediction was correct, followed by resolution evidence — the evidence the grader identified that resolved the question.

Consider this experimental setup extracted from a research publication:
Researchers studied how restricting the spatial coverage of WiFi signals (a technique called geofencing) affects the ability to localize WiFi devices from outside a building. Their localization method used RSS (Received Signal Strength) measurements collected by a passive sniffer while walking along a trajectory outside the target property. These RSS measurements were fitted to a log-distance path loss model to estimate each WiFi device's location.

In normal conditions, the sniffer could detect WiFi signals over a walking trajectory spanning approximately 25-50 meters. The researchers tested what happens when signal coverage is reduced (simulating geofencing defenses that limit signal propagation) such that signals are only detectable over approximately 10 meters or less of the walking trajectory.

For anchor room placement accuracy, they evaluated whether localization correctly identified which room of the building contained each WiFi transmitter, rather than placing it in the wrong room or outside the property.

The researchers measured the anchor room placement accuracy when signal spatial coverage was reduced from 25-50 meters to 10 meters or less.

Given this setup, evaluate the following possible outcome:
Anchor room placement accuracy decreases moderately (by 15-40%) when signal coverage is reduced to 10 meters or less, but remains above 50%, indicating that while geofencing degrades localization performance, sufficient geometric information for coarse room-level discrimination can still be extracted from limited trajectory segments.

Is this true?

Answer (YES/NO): NO